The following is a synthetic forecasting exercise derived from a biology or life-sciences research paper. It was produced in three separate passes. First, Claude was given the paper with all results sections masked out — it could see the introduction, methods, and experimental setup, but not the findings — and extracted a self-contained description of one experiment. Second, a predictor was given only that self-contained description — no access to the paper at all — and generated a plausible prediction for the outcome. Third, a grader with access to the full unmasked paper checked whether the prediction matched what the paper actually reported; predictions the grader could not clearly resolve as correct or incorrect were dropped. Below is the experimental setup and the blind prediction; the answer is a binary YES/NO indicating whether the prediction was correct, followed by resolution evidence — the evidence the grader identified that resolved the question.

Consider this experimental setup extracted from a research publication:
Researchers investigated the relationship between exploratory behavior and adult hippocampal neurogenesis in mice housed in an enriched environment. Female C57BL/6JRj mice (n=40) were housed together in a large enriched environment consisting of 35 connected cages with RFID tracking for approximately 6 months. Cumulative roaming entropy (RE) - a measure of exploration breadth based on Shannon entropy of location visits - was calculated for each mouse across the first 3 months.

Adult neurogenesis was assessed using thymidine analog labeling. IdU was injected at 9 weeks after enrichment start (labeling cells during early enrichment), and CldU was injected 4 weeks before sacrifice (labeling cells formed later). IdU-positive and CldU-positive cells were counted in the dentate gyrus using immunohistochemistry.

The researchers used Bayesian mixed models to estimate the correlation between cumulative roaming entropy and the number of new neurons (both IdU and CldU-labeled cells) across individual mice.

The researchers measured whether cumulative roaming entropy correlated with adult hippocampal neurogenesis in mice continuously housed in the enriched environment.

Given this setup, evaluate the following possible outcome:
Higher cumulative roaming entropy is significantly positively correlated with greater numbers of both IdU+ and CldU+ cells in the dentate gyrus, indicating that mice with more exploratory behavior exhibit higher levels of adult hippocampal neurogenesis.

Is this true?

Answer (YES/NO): NO